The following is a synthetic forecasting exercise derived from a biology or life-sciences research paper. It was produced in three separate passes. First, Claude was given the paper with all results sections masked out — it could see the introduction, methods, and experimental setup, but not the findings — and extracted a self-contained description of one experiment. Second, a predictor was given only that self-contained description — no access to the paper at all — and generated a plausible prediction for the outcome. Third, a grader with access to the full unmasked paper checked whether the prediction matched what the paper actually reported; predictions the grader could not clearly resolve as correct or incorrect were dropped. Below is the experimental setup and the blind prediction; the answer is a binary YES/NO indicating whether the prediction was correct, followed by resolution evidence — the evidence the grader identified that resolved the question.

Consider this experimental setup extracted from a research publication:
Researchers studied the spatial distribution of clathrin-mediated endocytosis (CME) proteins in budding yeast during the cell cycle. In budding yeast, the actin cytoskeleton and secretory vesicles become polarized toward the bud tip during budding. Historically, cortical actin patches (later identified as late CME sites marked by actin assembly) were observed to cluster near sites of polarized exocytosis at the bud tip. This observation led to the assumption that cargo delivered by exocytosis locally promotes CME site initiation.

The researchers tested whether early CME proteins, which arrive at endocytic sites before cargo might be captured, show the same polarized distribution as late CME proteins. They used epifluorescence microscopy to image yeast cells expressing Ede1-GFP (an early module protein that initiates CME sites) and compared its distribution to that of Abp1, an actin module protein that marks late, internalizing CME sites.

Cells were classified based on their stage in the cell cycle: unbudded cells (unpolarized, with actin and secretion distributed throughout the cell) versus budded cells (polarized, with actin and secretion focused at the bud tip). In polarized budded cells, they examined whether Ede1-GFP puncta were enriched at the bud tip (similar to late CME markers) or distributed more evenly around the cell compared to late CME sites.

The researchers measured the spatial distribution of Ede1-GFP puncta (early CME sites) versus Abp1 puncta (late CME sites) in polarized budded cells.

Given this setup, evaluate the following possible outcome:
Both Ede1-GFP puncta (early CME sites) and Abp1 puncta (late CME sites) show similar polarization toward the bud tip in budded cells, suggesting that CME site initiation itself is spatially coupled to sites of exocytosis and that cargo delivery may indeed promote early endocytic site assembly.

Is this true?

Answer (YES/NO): NO